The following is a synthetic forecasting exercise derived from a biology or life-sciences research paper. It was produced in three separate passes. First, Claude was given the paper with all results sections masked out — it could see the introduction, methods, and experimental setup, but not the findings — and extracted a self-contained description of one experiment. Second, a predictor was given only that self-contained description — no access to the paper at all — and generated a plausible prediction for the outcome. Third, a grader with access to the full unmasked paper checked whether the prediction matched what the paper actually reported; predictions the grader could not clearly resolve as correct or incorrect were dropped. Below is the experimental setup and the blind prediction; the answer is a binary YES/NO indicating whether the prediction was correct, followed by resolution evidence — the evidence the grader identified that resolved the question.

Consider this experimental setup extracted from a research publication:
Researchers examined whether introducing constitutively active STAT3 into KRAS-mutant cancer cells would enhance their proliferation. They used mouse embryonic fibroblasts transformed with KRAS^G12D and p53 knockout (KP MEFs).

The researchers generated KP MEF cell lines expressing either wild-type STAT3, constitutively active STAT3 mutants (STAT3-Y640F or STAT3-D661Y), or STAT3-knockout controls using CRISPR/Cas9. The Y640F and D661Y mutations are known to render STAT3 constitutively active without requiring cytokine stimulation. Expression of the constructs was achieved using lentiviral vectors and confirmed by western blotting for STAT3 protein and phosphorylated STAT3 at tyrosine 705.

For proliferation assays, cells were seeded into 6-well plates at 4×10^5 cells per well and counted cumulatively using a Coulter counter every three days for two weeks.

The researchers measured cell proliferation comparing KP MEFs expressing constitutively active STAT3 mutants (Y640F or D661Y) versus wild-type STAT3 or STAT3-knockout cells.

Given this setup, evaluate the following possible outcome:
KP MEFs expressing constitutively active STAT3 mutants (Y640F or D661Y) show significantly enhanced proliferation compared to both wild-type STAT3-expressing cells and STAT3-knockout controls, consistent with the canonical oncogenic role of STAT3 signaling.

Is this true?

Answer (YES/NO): NO